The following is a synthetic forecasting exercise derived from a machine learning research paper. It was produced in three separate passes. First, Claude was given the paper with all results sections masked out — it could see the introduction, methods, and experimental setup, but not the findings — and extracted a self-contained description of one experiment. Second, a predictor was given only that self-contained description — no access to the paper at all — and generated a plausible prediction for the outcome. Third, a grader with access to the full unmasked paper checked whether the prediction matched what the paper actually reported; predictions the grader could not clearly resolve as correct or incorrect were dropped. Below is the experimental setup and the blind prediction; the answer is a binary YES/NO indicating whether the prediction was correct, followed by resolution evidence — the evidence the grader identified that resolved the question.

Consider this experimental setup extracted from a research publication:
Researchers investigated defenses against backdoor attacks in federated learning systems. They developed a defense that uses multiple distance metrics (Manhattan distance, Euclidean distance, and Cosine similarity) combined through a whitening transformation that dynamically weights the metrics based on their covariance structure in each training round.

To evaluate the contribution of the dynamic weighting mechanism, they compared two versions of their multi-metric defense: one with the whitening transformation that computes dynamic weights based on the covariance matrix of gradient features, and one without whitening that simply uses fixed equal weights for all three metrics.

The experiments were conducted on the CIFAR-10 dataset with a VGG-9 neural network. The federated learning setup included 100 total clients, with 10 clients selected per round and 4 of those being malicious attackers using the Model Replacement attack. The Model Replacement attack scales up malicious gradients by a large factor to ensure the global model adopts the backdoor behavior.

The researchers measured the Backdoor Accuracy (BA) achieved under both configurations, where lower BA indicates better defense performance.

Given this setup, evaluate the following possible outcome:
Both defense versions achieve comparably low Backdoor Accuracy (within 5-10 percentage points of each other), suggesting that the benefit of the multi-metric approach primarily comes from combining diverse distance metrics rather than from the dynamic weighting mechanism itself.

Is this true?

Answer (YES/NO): YES